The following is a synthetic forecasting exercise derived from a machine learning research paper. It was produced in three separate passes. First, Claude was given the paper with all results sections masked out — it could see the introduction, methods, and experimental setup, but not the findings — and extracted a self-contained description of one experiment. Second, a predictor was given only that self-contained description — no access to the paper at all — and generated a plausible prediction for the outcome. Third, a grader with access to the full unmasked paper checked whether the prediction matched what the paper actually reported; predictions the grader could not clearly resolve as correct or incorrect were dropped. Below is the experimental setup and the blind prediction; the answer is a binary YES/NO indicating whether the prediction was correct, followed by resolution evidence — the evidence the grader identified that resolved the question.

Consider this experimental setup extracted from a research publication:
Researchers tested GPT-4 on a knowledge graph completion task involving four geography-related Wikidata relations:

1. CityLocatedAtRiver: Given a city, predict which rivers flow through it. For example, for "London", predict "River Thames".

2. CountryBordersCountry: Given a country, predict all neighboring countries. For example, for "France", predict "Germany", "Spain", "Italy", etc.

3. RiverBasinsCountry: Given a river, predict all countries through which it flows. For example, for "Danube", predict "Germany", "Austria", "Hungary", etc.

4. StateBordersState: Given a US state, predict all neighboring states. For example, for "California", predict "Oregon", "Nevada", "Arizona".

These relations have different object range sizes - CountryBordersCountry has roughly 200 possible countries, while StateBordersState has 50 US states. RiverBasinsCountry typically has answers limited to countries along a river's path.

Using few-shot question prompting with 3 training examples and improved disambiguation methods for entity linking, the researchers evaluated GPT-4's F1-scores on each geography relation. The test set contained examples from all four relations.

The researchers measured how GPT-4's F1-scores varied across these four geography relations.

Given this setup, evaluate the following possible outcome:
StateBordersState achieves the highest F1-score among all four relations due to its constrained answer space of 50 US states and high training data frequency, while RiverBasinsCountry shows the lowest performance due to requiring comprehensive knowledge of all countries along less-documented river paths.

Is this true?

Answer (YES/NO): NO